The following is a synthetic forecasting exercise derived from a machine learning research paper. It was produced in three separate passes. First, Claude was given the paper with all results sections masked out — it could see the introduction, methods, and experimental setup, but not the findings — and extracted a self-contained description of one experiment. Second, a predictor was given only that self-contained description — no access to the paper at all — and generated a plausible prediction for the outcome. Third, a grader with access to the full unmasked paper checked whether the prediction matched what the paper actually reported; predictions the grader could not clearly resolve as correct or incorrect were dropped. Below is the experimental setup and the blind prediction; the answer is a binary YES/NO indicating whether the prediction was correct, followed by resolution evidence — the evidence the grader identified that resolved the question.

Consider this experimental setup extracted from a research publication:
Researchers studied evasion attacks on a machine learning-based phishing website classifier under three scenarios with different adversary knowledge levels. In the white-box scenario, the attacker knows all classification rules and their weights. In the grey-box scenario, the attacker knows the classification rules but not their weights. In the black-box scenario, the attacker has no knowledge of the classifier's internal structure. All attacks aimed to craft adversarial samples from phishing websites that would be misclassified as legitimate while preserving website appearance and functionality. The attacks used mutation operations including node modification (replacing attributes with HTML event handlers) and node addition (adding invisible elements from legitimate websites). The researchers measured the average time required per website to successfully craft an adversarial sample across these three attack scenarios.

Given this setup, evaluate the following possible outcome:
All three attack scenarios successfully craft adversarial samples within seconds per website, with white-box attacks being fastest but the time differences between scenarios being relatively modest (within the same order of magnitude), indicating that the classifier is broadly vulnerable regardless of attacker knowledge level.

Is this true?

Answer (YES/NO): YES